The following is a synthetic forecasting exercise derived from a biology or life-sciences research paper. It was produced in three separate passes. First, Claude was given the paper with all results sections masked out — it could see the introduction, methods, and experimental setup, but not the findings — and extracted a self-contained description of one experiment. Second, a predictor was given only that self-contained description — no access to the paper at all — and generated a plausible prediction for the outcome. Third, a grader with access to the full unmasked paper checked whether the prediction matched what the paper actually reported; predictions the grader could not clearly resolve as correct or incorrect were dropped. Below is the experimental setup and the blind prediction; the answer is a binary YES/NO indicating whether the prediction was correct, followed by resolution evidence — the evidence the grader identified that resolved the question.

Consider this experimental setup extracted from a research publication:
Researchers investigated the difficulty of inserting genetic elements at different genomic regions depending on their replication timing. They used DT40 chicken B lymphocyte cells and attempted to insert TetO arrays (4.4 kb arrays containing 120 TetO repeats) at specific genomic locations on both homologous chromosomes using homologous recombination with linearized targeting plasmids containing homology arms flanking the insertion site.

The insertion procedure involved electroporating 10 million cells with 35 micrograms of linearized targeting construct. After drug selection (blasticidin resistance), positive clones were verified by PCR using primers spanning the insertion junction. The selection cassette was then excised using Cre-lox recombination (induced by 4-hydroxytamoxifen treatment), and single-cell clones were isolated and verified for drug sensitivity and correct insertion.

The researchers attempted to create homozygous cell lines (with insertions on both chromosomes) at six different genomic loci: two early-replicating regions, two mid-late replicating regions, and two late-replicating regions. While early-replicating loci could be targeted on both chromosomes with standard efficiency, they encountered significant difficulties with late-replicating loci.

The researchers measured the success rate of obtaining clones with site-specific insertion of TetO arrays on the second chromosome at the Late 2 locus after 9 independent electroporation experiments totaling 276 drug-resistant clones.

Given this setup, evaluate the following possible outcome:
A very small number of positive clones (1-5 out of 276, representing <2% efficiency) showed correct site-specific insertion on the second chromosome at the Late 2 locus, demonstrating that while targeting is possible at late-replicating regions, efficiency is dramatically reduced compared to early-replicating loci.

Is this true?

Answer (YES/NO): NO